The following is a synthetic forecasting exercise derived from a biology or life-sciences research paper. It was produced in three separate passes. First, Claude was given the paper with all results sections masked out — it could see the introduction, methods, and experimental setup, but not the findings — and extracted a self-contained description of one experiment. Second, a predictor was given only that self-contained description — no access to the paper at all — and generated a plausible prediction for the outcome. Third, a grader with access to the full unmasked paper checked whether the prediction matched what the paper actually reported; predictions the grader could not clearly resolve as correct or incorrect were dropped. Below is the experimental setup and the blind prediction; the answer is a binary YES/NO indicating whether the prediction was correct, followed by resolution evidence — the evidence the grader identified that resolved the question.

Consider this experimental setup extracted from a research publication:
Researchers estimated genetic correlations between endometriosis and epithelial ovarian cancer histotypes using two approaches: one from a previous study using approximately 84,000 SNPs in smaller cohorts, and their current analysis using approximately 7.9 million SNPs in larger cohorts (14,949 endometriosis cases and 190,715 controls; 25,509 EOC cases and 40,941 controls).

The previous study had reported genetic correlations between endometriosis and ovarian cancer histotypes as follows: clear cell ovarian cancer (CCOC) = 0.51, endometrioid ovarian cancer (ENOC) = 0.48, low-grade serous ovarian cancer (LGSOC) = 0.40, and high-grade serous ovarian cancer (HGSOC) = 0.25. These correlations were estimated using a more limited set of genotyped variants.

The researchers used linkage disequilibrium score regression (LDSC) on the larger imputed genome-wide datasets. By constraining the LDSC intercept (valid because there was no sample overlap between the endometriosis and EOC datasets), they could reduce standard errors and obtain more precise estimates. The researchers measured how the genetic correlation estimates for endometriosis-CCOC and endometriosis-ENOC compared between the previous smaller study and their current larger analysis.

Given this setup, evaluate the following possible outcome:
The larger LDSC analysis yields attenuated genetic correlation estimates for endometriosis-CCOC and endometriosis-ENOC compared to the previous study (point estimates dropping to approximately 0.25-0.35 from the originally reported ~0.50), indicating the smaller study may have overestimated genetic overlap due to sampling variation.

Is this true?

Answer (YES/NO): NO